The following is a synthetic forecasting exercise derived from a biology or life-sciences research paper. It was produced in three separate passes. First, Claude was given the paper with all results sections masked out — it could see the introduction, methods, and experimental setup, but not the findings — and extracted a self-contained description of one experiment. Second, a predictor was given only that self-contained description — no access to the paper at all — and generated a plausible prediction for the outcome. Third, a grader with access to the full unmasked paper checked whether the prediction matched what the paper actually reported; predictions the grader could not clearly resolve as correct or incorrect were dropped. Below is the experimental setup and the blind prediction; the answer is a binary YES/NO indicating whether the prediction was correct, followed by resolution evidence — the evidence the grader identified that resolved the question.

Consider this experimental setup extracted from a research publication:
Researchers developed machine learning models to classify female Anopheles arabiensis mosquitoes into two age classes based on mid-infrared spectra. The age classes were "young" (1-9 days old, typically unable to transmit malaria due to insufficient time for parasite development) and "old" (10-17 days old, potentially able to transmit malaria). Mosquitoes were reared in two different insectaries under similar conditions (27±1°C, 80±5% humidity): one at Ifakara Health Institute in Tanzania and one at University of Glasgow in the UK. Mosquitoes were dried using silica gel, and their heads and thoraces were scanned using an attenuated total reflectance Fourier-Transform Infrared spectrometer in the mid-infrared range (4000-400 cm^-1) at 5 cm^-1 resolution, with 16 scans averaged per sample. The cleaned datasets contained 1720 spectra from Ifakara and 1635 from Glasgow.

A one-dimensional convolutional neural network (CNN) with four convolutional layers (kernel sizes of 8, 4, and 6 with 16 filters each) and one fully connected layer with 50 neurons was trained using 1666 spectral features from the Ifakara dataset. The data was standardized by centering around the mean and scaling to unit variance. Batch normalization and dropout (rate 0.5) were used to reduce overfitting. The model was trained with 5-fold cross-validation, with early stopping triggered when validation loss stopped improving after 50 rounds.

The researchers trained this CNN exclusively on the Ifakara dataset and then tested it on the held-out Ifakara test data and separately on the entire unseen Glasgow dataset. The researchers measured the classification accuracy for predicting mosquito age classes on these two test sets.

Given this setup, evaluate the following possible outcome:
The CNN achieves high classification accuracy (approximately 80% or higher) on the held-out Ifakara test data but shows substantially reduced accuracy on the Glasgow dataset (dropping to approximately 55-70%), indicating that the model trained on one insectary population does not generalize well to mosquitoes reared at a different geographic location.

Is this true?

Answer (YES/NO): NO